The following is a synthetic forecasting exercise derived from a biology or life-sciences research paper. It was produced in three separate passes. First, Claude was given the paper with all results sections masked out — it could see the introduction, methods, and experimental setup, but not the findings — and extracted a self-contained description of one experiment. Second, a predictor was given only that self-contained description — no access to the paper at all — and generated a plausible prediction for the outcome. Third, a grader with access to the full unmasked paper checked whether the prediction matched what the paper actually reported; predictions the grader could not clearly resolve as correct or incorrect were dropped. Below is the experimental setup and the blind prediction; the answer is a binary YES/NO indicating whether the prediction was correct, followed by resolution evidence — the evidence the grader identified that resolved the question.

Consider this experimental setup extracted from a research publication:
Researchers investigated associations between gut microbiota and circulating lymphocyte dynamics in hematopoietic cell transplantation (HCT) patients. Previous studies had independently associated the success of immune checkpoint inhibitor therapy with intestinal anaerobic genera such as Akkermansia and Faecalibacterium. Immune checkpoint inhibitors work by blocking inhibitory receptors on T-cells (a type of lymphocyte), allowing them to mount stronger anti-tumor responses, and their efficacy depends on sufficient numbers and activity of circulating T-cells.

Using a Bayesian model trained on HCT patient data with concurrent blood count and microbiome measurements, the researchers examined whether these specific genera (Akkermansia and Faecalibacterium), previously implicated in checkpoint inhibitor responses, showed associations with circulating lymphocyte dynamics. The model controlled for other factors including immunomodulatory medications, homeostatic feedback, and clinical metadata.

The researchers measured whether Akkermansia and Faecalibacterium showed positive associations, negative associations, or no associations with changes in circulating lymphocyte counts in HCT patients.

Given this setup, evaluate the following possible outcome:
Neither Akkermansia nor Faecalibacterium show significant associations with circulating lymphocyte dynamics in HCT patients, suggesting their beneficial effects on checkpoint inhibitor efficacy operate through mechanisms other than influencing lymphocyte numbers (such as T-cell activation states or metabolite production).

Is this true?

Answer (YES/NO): NO